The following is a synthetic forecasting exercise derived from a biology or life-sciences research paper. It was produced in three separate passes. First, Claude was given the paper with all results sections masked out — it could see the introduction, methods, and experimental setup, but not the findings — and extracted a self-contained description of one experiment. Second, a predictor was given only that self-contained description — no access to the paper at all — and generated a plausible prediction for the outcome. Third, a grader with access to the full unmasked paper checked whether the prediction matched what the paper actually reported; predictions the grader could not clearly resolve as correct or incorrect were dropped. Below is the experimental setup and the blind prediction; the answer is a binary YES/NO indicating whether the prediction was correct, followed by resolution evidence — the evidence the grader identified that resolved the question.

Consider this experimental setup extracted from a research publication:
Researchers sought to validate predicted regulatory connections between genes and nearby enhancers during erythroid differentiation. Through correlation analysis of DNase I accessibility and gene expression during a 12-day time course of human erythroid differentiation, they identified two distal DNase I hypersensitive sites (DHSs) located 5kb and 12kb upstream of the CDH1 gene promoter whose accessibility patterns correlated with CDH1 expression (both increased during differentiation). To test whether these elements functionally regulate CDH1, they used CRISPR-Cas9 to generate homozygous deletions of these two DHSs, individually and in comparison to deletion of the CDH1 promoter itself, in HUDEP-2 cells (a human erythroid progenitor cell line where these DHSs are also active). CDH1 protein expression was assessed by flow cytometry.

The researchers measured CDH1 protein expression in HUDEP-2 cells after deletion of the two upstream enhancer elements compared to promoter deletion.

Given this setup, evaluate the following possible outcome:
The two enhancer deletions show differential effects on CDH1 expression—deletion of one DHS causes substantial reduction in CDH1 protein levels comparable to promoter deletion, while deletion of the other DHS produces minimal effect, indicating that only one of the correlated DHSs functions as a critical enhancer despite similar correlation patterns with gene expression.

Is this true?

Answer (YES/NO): NO